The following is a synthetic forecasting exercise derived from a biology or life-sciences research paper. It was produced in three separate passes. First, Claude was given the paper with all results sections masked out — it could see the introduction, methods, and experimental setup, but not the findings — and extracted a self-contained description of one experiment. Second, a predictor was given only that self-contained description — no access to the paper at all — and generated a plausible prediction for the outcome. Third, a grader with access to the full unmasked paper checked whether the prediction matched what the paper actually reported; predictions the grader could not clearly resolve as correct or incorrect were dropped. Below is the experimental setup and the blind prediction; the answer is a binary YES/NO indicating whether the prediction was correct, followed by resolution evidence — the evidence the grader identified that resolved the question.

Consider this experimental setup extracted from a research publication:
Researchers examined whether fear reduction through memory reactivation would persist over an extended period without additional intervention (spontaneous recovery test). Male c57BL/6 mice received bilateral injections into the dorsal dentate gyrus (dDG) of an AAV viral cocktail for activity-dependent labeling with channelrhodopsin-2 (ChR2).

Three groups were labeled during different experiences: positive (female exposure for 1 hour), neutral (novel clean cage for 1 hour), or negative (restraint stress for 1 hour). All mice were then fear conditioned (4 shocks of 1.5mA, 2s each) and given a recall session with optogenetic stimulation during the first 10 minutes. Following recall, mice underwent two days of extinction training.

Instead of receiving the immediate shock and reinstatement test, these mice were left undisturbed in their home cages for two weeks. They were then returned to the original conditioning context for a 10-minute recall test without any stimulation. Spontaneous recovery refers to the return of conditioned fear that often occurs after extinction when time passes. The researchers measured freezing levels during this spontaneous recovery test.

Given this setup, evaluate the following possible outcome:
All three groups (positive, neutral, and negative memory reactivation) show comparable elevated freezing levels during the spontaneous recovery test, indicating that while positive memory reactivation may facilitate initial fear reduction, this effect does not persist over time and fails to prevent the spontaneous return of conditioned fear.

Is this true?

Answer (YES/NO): NO